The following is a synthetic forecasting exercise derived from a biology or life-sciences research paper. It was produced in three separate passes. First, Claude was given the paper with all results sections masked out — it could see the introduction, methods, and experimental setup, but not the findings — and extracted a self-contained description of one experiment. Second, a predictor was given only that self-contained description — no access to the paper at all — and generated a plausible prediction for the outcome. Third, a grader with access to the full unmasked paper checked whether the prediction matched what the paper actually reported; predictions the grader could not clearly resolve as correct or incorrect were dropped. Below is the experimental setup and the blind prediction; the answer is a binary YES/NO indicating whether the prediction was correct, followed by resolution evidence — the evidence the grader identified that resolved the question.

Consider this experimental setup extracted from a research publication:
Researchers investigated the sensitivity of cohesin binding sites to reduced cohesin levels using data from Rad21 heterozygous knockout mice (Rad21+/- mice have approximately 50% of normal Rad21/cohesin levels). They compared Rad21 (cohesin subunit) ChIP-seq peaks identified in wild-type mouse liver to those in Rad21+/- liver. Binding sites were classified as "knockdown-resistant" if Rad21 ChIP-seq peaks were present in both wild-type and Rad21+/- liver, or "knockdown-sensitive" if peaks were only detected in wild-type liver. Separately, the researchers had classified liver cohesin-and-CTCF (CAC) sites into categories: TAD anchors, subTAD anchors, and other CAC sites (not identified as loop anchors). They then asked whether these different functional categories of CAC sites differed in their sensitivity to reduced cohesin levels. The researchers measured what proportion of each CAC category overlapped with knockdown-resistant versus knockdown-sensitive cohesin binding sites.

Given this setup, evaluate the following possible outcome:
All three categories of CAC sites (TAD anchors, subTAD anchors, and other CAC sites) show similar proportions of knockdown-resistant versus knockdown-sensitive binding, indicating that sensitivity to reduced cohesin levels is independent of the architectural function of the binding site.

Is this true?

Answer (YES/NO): NO